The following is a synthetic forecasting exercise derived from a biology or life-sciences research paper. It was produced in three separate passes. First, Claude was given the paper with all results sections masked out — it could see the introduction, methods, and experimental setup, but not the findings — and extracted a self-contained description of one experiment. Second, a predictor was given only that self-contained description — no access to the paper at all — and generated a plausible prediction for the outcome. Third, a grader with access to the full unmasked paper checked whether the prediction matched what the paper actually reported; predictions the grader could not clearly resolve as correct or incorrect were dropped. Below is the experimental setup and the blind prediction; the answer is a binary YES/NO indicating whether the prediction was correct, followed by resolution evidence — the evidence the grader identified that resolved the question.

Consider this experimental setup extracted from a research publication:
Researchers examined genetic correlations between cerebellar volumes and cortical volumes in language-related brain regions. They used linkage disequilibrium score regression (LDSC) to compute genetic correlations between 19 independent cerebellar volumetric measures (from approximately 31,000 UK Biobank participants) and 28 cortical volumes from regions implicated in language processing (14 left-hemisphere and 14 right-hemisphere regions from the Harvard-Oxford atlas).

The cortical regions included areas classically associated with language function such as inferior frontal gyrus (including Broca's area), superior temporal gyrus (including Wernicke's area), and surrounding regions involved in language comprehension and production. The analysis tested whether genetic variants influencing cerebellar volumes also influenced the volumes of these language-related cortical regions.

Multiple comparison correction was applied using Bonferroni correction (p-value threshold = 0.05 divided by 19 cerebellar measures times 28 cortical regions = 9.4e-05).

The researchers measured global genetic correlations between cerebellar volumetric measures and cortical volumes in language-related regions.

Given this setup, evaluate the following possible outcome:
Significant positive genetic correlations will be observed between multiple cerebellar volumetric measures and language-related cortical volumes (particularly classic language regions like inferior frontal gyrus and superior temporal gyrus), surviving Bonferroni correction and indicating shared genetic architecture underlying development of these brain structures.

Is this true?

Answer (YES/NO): NO